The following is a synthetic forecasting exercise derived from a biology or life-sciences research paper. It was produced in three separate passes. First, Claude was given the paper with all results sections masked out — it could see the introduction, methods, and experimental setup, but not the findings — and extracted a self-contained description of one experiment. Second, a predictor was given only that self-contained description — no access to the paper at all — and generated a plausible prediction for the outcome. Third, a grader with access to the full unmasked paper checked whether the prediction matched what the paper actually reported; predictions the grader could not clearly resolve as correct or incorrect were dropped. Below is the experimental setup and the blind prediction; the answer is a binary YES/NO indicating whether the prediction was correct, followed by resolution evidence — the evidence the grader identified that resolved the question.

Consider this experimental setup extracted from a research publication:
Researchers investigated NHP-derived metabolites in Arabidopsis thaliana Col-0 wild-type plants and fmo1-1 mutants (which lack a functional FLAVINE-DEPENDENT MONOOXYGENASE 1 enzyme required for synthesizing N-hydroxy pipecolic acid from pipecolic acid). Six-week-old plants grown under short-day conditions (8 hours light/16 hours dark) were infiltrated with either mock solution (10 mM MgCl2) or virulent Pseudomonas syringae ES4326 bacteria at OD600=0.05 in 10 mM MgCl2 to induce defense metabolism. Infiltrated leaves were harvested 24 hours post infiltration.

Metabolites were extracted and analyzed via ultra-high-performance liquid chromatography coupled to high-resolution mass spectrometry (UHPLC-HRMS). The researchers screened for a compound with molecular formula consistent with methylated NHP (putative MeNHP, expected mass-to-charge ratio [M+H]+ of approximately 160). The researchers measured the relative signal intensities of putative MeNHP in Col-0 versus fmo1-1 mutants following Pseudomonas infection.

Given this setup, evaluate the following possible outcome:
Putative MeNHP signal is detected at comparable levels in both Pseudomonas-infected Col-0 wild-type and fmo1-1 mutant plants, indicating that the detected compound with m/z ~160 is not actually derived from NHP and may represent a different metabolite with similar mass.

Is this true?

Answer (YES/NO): NO